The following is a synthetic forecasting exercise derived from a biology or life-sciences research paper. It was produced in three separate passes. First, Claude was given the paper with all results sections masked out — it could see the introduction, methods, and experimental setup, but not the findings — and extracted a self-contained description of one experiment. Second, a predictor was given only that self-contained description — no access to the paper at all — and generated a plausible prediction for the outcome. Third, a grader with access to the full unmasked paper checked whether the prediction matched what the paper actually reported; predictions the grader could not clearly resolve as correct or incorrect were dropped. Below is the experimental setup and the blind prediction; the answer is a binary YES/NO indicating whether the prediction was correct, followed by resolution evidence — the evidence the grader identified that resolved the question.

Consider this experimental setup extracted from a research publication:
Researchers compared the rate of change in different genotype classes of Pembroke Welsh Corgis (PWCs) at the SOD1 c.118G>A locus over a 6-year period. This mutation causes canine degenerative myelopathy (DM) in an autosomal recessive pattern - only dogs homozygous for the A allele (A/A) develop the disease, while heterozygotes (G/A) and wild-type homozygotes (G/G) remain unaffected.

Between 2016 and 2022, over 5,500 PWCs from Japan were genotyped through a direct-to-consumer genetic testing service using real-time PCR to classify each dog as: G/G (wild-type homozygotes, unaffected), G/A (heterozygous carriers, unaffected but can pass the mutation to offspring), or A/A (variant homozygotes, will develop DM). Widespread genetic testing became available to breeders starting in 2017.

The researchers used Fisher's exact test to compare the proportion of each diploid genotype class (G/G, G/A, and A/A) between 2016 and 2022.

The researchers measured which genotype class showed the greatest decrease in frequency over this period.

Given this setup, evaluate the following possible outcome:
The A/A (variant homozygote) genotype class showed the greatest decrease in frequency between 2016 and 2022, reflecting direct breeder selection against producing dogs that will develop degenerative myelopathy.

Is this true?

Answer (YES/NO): YES